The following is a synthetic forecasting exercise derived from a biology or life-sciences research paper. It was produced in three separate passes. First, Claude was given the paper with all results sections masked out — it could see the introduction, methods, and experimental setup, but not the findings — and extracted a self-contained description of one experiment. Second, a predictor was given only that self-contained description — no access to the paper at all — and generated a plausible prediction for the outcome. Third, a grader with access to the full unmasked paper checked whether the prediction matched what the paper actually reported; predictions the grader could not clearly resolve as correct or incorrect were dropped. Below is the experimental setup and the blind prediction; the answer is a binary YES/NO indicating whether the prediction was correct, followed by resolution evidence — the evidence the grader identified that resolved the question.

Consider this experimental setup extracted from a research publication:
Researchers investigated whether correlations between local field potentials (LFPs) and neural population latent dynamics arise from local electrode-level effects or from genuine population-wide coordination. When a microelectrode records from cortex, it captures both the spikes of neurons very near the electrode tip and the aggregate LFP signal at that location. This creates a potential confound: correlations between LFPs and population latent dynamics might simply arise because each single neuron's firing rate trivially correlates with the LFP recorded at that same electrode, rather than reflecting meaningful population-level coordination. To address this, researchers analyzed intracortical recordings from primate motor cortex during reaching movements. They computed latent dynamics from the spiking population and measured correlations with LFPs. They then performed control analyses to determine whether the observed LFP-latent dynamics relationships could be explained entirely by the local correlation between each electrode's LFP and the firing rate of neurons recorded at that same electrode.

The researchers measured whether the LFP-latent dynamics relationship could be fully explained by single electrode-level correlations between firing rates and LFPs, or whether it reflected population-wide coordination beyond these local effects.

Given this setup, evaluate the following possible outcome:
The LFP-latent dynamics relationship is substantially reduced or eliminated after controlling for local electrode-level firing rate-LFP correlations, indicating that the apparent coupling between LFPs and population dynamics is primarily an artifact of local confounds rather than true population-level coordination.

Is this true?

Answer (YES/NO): NO